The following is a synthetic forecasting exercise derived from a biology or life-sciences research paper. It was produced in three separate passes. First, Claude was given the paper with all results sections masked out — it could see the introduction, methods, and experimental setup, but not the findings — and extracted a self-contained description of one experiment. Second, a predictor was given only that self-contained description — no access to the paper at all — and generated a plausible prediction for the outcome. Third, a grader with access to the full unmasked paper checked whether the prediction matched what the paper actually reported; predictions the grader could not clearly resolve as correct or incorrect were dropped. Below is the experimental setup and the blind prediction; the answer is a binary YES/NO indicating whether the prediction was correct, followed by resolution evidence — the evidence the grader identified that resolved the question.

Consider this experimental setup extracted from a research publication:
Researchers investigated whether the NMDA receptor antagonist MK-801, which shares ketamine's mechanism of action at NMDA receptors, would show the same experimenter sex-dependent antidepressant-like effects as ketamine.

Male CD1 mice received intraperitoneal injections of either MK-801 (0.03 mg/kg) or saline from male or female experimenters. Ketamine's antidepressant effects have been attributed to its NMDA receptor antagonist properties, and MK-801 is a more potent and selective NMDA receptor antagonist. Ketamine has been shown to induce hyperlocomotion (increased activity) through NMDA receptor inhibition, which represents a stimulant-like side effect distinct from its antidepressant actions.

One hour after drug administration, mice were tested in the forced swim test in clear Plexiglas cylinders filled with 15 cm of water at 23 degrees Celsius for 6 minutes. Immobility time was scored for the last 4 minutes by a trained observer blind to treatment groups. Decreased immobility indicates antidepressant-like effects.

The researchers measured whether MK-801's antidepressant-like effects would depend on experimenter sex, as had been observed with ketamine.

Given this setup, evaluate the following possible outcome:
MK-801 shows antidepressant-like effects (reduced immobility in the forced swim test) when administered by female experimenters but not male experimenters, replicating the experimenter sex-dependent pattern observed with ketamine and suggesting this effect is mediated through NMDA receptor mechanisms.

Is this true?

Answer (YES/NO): NO